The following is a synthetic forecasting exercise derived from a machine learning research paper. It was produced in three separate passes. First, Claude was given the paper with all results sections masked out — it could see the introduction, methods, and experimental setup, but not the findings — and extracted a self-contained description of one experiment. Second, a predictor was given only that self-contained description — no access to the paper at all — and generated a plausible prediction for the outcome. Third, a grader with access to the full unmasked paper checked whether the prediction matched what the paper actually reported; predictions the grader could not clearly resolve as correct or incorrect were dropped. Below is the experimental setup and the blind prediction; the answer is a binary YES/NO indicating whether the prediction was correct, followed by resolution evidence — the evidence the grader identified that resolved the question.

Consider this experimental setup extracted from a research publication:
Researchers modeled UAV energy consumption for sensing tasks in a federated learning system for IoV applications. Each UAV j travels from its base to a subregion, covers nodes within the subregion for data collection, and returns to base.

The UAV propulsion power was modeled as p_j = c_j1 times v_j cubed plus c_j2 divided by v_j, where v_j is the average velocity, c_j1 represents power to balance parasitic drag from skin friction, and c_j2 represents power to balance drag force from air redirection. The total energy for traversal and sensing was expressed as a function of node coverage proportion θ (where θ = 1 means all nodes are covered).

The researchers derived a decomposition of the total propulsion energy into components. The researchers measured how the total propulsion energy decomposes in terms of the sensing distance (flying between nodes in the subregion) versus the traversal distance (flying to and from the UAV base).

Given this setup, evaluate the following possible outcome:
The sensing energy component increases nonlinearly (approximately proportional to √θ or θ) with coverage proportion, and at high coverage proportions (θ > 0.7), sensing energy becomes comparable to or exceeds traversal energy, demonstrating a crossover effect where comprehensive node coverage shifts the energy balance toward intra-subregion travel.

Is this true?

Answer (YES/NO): NO